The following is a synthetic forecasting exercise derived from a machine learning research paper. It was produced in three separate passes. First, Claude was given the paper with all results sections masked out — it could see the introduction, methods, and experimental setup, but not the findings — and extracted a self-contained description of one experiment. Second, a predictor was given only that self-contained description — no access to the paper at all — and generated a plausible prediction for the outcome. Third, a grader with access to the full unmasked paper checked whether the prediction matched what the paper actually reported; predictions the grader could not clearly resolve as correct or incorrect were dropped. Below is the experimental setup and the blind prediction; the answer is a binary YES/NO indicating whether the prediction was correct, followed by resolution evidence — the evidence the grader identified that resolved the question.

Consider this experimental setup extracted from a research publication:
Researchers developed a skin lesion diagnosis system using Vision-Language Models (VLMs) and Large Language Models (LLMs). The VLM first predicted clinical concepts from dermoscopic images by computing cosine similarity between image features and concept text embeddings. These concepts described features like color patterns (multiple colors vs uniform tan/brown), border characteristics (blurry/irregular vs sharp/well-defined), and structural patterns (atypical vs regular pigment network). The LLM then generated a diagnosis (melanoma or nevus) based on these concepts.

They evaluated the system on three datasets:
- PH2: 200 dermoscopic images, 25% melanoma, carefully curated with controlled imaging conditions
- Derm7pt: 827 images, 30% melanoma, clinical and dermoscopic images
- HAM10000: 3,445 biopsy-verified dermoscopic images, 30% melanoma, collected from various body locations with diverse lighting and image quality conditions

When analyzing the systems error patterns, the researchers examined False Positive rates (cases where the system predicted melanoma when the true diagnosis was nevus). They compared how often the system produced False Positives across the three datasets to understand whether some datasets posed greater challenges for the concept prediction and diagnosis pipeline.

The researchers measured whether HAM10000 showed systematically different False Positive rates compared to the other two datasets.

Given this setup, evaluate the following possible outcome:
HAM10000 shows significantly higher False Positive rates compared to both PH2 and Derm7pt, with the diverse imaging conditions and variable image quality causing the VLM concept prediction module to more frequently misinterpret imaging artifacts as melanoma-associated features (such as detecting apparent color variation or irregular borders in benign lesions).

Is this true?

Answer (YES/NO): NO